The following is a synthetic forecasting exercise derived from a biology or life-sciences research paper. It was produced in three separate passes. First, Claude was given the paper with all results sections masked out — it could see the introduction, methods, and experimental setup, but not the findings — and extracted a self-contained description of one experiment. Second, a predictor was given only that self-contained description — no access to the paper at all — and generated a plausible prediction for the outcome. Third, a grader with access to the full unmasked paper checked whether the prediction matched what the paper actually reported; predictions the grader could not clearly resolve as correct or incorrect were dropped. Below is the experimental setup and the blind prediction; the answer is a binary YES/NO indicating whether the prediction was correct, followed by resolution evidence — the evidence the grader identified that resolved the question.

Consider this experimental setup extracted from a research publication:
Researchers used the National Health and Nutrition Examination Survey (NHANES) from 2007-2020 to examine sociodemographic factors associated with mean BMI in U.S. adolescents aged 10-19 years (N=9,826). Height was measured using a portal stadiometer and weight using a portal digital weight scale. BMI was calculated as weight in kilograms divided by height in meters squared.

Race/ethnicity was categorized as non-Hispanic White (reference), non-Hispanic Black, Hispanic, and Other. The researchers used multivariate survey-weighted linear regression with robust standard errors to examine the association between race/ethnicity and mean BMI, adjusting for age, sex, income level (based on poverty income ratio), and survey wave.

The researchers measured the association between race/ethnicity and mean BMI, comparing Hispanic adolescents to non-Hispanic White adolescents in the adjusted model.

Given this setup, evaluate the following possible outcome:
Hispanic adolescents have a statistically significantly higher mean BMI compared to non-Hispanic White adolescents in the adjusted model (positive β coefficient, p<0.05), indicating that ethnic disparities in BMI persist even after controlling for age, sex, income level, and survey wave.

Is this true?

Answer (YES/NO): YES